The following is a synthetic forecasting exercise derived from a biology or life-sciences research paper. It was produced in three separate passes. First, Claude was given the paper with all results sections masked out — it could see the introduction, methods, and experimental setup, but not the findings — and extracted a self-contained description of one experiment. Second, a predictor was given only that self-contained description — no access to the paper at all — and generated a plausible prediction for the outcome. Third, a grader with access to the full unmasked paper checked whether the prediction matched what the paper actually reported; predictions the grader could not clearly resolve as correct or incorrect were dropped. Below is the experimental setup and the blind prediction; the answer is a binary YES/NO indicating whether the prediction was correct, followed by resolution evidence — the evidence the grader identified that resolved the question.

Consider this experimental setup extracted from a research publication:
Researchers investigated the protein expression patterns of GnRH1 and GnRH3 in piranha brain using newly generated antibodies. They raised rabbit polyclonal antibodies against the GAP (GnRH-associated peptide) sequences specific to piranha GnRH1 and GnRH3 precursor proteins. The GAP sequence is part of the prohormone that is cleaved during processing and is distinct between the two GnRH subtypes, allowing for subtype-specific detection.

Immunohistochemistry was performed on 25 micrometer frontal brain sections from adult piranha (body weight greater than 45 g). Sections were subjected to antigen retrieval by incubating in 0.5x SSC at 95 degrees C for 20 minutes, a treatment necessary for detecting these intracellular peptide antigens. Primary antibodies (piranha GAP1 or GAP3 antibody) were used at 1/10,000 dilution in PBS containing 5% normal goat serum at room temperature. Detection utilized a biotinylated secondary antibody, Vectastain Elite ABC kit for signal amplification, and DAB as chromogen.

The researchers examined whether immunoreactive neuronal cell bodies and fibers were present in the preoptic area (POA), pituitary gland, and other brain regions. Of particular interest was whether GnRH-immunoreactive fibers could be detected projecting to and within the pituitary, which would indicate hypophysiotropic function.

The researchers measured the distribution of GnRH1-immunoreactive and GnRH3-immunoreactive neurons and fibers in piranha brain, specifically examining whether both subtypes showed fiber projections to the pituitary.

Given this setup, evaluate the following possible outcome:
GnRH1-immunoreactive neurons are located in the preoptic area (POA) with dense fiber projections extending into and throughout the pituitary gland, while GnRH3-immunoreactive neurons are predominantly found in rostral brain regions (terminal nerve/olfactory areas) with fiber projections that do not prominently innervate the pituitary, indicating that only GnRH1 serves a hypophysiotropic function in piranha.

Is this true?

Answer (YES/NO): NO